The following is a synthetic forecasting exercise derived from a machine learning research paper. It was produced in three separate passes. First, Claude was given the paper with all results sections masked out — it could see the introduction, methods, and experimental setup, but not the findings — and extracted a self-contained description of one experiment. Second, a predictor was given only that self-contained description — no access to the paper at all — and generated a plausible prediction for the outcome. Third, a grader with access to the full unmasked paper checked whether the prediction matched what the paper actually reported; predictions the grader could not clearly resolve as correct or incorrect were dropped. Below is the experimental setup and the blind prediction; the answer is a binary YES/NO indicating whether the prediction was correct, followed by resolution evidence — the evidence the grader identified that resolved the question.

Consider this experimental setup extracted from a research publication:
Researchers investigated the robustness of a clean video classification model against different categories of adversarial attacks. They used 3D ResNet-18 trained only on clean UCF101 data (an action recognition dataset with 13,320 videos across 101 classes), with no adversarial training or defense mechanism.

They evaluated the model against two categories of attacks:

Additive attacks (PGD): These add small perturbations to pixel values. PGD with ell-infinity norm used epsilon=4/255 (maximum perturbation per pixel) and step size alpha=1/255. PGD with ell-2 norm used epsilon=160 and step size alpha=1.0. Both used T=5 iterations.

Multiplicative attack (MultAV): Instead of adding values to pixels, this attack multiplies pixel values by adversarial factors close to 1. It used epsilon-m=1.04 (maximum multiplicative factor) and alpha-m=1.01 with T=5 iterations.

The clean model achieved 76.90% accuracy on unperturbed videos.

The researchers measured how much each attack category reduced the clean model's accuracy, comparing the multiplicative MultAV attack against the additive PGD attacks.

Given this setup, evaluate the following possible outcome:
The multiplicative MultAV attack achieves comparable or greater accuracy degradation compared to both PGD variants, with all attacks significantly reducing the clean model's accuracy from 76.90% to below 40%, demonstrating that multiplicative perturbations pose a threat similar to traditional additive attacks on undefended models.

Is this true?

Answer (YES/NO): NO